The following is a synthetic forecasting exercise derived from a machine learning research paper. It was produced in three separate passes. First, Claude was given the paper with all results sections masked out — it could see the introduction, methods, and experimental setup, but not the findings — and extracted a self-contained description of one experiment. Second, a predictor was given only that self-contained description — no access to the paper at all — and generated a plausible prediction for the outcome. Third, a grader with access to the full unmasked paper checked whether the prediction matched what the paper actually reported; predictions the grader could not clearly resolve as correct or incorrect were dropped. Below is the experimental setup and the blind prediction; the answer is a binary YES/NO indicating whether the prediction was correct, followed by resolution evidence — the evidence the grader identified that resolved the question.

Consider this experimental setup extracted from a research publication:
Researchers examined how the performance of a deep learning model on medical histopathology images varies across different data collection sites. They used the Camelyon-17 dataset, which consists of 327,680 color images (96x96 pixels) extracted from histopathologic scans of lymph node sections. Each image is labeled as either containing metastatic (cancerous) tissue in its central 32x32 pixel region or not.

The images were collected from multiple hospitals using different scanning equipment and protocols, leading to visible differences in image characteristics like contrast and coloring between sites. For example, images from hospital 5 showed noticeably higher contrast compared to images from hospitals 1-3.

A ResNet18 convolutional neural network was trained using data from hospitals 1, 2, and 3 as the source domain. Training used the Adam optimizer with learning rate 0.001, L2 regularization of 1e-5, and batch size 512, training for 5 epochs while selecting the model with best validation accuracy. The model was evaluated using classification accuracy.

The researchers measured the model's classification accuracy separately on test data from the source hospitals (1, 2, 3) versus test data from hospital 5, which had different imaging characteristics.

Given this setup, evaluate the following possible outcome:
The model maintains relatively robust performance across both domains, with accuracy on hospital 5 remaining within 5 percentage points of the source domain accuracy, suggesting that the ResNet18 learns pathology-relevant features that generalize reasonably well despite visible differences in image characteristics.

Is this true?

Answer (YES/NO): NO